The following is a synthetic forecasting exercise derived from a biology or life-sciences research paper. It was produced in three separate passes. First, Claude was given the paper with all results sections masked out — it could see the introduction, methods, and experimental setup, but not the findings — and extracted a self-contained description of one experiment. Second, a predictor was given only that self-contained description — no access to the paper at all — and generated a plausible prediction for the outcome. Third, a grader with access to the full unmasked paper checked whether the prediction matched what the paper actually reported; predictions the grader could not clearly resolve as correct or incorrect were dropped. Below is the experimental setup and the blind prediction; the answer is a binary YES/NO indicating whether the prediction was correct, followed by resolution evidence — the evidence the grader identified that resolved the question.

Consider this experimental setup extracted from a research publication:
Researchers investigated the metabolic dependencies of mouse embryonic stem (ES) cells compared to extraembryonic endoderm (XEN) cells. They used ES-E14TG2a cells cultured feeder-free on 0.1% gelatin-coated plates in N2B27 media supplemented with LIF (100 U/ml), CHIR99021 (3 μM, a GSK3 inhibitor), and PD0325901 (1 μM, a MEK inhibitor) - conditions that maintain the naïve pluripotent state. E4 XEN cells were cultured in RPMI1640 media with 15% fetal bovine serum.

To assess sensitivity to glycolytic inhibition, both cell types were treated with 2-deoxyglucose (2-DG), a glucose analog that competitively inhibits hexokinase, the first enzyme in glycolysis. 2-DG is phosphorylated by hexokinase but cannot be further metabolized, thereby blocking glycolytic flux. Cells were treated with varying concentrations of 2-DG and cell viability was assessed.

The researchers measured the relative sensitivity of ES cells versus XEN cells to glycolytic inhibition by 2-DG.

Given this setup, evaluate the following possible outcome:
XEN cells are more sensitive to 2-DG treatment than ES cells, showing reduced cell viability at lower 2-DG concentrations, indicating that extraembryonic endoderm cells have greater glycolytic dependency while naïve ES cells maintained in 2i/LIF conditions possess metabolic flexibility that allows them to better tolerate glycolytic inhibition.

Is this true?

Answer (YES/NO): YES